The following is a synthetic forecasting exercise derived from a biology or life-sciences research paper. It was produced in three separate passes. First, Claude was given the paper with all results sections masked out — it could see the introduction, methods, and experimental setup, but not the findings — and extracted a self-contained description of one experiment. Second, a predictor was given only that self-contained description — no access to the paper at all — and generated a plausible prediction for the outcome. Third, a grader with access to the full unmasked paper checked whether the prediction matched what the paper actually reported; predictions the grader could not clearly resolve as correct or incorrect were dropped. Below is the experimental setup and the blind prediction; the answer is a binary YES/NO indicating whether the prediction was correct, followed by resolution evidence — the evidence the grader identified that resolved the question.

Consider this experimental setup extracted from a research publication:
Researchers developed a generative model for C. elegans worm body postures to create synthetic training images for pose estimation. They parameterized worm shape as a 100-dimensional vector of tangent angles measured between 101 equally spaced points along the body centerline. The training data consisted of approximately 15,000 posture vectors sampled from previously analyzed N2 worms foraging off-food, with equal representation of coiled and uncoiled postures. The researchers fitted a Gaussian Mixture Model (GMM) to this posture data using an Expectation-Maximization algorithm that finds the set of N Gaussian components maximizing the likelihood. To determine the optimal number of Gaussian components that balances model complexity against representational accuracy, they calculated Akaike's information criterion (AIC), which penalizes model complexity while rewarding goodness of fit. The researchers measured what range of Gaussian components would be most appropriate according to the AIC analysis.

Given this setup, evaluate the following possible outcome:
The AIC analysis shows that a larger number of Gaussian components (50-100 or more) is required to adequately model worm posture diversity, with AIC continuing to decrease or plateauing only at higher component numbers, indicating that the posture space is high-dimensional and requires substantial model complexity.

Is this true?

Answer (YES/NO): NO